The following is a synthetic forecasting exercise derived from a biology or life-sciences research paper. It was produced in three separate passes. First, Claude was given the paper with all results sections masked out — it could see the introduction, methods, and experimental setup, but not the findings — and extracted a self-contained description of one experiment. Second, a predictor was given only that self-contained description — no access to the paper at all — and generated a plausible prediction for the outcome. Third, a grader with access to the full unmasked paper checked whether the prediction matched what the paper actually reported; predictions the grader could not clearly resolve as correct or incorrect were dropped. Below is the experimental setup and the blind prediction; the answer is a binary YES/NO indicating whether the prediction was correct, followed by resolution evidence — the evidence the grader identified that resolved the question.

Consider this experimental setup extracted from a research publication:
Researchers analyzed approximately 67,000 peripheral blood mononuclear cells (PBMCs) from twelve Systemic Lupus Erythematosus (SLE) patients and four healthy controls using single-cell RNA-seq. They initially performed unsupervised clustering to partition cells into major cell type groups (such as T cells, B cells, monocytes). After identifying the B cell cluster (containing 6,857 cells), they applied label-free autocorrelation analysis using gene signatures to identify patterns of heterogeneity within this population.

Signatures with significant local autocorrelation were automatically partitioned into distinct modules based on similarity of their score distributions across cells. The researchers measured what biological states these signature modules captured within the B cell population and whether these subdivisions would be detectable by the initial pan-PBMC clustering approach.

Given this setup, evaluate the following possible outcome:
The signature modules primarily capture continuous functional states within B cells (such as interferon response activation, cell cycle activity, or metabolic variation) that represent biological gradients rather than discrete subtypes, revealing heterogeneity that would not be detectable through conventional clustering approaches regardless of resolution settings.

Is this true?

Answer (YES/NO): NO